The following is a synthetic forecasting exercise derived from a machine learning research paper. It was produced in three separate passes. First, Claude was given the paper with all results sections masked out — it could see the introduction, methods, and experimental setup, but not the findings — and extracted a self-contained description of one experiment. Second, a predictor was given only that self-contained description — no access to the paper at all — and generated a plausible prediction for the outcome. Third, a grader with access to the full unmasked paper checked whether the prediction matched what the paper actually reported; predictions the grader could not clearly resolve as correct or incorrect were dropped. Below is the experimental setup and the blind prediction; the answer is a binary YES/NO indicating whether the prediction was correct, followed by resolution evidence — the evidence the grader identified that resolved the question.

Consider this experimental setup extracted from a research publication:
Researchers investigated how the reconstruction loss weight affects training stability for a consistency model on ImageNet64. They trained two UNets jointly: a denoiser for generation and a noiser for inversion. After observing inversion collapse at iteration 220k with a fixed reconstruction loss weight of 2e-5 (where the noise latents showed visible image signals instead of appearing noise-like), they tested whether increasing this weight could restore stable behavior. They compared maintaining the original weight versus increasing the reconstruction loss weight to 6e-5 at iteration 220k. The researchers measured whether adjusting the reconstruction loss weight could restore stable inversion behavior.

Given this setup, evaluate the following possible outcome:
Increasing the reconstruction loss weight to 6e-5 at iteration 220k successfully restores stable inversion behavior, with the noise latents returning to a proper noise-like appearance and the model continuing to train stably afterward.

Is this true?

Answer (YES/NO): YES